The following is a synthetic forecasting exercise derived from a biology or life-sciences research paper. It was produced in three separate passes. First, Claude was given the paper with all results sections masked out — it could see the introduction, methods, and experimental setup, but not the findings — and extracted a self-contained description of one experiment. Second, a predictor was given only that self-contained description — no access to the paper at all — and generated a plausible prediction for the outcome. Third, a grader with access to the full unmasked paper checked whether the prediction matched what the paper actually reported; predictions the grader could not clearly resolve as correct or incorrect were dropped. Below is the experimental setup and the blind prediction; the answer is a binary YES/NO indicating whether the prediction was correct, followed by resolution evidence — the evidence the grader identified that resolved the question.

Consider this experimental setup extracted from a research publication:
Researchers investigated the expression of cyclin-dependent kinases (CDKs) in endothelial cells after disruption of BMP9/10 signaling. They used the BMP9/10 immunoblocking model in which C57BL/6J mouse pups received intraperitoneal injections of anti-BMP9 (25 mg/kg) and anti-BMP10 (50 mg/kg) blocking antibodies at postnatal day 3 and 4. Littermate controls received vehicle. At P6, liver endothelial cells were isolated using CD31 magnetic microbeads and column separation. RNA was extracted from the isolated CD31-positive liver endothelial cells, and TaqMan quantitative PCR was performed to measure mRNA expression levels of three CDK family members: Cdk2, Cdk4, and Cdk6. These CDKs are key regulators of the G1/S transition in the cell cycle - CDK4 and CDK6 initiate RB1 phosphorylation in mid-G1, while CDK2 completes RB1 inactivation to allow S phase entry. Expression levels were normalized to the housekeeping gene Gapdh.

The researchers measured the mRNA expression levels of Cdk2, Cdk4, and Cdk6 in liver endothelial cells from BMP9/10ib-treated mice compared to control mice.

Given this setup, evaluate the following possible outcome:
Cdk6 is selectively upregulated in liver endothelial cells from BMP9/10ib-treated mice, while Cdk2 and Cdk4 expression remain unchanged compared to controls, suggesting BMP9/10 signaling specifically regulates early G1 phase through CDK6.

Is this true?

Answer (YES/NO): NO